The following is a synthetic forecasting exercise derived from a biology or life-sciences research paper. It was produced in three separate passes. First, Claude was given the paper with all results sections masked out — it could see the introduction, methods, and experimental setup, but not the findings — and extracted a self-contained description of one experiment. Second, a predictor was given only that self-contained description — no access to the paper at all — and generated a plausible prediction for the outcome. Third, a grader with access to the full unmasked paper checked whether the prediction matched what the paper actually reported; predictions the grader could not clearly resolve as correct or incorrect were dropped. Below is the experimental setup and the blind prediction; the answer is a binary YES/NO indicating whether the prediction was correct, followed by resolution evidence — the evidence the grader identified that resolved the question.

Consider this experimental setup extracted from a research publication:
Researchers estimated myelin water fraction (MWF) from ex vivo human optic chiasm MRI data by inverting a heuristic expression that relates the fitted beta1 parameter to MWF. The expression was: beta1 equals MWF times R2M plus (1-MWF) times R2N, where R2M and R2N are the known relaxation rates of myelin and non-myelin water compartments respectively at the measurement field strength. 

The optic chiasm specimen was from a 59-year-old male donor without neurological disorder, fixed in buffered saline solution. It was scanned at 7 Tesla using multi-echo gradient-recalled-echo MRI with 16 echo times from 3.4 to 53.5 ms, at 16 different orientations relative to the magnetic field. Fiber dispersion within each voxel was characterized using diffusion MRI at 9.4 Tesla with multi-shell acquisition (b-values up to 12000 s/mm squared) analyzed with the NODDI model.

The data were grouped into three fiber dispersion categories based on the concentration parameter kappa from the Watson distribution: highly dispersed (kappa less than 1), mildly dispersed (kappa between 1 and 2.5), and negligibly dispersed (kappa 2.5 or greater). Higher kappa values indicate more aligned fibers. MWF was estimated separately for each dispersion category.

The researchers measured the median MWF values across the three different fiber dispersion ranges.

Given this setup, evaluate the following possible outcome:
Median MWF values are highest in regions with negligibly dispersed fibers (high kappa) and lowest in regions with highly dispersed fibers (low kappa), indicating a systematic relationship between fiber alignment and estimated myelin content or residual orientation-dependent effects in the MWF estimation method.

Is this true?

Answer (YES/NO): YES